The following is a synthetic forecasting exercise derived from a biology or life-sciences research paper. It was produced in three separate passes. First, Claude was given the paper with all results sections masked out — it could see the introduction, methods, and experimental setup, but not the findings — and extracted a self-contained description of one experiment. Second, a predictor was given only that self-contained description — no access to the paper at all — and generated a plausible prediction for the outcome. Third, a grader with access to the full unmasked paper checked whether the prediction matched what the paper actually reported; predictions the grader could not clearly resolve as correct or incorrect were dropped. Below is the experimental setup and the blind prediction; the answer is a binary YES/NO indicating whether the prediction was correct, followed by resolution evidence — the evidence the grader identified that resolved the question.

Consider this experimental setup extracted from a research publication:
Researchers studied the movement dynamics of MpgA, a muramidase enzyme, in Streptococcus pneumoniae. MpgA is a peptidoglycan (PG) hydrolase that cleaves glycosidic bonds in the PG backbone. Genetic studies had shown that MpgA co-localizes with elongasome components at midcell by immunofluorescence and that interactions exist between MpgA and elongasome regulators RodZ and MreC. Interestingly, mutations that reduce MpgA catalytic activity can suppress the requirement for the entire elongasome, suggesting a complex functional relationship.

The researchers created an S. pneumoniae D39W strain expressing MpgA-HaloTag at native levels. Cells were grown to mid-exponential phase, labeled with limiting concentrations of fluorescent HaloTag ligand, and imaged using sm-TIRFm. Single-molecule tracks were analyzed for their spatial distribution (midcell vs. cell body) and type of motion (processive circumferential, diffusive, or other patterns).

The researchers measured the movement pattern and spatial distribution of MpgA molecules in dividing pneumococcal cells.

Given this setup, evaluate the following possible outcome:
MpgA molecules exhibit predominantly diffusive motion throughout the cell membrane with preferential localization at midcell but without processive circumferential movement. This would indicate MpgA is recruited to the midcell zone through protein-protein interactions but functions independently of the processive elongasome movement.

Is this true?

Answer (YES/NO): NO